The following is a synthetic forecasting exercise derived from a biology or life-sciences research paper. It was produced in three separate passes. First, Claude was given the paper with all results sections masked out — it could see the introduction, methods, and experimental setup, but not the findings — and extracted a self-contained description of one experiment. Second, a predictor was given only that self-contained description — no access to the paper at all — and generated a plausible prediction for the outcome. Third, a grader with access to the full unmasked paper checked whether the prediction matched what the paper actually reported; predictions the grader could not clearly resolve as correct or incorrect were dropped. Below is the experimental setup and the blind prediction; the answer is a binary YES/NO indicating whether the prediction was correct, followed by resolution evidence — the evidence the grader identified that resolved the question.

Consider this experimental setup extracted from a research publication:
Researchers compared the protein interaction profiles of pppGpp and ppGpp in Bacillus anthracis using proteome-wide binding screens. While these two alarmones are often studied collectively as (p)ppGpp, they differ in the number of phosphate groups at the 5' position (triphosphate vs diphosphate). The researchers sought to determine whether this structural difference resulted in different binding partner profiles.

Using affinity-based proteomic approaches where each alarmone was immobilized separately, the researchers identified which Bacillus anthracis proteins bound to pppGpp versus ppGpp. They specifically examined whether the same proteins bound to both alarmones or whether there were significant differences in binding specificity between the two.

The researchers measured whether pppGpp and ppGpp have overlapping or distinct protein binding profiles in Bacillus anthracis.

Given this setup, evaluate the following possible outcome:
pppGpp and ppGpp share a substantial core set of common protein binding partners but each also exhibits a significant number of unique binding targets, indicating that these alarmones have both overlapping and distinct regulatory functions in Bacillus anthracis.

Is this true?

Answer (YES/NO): NO